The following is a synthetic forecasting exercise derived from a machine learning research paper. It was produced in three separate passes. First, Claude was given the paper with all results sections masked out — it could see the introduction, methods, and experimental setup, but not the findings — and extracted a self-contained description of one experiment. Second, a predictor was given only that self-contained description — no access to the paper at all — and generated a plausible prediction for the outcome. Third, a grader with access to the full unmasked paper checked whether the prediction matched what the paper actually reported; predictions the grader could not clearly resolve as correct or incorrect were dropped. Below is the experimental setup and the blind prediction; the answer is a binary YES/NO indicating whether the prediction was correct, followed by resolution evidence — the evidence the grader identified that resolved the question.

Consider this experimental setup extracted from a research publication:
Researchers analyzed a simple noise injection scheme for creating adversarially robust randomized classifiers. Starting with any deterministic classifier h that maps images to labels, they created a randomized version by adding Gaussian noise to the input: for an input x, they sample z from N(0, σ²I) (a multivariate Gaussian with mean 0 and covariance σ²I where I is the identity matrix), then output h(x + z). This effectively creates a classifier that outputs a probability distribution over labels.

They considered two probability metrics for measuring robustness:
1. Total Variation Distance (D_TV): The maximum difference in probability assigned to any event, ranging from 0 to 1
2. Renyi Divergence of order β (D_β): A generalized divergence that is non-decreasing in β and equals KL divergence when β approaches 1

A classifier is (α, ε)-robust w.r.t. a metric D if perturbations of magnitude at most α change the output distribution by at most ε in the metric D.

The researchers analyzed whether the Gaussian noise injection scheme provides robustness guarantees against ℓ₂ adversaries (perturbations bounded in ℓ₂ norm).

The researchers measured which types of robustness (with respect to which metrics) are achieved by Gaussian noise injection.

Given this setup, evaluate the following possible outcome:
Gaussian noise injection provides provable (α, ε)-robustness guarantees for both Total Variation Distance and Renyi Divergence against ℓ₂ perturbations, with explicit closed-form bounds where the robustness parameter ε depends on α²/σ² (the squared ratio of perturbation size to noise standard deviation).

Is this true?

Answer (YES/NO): NO